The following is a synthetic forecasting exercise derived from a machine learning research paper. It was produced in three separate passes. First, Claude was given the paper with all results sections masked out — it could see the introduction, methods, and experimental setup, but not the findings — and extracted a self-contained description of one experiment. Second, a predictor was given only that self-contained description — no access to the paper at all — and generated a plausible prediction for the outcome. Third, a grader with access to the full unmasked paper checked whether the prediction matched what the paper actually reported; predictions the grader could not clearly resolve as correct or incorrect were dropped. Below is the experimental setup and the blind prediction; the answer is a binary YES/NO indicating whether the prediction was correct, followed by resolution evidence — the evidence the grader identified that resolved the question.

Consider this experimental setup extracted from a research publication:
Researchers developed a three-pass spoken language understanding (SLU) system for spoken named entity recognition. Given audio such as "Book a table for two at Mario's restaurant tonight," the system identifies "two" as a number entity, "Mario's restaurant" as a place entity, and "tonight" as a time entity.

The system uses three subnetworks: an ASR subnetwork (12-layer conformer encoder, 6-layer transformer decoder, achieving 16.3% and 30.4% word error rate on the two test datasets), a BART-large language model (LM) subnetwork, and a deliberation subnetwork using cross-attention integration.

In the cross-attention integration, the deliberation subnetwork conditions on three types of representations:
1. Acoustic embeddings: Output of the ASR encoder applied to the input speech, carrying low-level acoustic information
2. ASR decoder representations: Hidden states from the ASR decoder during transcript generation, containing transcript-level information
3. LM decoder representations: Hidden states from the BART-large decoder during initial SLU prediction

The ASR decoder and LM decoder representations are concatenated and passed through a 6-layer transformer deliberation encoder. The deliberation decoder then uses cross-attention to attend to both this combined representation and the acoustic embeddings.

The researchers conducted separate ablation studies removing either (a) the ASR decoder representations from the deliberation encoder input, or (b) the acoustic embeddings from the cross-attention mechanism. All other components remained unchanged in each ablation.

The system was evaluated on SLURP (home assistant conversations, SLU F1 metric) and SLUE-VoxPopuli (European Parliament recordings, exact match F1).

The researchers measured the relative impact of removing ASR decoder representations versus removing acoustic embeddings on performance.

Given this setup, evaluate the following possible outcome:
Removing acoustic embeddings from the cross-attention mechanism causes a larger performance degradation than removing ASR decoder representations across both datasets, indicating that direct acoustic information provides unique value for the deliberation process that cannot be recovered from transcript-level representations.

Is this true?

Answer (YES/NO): NO